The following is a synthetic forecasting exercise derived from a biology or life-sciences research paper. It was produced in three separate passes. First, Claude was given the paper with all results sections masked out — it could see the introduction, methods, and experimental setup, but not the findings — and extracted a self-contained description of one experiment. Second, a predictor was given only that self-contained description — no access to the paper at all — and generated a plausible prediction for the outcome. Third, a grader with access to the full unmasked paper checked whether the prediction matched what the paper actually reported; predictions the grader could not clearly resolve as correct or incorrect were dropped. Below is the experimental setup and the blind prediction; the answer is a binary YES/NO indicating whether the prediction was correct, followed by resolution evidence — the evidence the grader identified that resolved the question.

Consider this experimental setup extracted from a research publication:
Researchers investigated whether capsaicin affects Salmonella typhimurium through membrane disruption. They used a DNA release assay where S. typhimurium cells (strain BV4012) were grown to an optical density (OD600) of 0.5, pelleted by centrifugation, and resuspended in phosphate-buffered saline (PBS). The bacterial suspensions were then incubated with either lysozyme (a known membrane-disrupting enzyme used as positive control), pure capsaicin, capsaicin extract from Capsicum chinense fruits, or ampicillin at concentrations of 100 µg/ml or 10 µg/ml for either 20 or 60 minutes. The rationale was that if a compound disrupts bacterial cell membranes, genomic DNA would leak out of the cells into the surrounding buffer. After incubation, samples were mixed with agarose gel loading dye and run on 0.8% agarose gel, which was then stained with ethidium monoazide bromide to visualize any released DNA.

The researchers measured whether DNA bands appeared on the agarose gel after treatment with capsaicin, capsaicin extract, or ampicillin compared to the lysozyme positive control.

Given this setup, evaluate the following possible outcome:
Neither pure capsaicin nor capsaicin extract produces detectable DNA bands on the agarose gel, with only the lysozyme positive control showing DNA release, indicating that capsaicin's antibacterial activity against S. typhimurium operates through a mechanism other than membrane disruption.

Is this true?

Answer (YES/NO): NO